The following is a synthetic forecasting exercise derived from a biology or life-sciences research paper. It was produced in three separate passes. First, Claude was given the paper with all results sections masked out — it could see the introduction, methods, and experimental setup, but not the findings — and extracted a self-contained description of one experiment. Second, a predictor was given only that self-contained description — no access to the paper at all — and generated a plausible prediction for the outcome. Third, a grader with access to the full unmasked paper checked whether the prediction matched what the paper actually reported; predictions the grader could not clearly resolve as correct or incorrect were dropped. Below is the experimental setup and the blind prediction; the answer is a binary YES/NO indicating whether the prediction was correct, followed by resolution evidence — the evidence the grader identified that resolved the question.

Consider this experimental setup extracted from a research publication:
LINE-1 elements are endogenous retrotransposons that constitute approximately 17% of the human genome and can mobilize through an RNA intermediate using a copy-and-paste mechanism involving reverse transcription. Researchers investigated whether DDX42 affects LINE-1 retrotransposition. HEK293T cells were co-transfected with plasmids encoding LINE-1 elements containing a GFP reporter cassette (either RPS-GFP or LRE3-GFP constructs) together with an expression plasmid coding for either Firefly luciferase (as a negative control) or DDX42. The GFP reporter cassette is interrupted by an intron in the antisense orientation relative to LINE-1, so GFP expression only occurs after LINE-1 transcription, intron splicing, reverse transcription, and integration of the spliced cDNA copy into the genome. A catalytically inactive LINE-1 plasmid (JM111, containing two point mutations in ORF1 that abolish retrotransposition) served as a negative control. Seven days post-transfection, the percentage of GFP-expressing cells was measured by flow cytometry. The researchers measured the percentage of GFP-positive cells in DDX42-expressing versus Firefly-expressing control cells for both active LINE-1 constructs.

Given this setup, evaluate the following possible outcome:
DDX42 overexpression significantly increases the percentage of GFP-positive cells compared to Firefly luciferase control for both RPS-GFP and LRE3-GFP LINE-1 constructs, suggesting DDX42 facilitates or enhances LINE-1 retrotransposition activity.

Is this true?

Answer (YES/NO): NO